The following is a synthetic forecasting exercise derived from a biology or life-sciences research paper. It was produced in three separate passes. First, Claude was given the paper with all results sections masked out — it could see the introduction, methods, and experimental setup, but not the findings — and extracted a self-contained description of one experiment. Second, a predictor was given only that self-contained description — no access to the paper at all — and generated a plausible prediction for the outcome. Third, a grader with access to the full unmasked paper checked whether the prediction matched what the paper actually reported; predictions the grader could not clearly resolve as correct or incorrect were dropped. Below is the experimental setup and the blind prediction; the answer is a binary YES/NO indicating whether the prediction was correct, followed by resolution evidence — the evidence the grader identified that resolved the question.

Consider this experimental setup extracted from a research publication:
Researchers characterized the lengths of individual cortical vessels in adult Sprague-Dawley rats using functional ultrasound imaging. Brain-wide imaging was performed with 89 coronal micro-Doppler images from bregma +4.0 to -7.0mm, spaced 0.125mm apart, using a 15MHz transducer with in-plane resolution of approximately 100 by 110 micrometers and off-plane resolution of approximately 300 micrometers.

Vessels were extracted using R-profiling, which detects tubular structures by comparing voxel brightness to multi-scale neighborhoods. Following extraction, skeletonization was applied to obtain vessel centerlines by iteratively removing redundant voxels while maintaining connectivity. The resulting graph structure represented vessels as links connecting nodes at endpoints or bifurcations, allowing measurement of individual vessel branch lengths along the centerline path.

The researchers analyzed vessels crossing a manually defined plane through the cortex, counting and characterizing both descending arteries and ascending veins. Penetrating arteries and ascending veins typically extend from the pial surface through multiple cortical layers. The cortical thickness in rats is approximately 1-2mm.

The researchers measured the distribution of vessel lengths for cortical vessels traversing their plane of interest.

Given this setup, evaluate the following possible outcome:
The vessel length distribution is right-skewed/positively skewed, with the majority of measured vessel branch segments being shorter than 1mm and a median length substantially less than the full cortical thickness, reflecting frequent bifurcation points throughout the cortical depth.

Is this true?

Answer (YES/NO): YES